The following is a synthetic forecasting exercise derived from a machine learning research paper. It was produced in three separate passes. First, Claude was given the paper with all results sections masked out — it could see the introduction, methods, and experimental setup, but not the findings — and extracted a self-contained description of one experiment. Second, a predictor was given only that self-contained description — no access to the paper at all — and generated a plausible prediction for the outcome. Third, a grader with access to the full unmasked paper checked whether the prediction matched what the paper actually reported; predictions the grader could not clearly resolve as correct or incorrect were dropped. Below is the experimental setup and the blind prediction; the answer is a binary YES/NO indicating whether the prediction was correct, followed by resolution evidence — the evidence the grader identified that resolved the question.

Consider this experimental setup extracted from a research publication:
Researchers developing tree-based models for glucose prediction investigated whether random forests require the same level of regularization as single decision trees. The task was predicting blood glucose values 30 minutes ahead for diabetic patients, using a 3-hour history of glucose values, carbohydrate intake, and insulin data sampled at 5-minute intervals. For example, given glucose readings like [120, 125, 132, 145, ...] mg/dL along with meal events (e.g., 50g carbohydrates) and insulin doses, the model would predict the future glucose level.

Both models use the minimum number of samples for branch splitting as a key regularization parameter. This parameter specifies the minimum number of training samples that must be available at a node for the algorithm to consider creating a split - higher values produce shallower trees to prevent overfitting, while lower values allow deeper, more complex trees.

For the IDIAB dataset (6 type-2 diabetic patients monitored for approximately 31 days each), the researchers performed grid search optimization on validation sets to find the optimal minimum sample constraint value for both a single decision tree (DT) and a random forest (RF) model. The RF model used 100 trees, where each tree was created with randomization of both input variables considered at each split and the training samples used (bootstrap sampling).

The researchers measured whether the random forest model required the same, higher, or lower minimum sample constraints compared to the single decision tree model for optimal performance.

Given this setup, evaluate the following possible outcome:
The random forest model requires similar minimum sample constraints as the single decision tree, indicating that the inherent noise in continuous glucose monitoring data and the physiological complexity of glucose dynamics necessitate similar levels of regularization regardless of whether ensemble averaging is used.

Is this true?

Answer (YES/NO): NO